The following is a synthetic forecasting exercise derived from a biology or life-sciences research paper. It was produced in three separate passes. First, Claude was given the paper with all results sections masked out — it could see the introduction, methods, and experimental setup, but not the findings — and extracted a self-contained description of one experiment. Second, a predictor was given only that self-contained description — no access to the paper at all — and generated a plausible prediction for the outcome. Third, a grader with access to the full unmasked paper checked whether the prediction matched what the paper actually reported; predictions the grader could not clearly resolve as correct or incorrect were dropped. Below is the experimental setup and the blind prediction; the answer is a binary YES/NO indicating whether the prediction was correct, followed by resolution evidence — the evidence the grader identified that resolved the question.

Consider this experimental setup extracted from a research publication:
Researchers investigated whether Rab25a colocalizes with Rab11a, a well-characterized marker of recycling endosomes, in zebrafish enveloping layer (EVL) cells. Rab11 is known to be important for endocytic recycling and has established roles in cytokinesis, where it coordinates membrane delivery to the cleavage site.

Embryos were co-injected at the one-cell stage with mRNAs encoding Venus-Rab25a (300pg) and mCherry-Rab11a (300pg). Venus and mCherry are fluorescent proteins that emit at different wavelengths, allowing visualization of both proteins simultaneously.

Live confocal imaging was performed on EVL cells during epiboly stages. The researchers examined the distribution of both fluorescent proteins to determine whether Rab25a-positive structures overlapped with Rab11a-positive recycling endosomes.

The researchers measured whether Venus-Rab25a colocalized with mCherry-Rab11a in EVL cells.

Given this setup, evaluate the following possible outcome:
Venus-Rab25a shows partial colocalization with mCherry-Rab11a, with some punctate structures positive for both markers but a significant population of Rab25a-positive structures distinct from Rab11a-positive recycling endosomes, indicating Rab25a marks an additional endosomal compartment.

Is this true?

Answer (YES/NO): NO